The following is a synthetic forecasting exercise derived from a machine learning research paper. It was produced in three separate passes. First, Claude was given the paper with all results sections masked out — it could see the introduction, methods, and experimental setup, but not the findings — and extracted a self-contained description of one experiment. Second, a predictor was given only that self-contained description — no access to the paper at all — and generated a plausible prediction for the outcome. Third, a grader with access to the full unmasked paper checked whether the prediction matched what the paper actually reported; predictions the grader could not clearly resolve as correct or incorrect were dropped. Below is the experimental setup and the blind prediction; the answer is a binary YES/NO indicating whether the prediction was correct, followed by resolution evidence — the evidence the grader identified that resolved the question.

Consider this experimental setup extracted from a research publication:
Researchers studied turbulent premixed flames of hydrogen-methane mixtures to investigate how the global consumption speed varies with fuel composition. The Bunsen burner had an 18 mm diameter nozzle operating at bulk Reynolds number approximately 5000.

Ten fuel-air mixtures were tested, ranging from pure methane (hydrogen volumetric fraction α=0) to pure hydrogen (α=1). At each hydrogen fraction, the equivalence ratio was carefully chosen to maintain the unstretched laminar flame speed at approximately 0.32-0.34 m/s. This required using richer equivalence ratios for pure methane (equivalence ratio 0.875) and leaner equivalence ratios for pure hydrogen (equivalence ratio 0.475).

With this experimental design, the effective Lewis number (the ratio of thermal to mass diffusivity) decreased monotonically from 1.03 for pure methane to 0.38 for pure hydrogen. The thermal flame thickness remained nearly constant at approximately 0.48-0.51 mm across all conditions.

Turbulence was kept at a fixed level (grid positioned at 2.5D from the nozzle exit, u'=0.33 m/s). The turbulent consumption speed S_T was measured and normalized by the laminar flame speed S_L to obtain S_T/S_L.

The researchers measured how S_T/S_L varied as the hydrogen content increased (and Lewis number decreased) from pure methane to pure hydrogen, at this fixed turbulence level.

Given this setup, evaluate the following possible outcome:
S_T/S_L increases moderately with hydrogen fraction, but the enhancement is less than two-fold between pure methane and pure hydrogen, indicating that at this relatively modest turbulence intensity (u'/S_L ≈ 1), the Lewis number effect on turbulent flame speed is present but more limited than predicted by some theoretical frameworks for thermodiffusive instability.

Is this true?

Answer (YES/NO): NO